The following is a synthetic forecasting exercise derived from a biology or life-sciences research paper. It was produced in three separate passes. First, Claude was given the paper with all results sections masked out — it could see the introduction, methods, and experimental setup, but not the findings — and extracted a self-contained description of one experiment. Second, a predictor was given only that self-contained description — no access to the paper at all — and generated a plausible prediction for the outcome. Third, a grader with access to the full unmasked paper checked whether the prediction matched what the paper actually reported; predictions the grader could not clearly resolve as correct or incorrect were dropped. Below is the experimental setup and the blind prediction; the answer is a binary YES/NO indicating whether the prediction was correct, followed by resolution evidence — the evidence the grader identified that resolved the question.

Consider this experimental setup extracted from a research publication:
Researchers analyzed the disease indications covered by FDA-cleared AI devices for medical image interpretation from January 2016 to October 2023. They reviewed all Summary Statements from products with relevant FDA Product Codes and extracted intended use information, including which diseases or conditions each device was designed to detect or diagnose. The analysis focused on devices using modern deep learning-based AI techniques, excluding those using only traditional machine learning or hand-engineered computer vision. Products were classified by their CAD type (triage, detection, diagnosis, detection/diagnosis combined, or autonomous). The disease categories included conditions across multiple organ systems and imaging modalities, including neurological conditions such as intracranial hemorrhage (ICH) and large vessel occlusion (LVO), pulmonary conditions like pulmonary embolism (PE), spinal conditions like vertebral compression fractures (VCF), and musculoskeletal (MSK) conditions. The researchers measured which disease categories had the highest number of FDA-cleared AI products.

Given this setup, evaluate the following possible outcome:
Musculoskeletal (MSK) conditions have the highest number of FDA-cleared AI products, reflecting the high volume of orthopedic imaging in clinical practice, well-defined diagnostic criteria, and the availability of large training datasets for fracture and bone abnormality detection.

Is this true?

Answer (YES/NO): NO